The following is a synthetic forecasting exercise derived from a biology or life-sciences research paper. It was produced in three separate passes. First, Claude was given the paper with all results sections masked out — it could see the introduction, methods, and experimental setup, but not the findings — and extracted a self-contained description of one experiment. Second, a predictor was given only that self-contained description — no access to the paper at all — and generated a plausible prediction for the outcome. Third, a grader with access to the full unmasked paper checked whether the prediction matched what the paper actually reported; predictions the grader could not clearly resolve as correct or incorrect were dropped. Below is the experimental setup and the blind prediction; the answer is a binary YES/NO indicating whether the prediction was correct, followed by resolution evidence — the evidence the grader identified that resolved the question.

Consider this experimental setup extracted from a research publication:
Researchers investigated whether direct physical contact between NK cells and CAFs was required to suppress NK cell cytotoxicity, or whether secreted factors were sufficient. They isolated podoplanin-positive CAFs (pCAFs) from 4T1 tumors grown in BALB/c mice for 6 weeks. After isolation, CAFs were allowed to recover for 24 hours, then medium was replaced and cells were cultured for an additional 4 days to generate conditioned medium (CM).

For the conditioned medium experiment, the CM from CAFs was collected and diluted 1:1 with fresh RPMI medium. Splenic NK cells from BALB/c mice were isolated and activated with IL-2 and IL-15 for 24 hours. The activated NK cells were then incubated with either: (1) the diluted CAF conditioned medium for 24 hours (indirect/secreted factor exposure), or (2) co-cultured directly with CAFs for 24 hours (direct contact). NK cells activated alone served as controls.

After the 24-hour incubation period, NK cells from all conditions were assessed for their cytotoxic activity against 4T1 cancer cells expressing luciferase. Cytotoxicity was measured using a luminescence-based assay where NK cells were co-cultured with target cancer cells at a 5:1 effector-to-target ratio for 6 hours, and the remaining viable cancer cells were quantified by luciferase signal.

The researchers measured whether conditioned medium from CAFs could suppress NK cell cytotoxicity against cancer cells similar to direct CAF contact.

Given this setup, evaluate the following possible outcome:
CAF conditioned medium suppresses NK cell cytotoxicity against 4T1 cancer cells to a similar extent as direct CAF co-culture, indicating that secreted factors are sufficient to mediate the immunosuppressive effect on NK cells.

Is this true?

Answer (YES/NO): NO